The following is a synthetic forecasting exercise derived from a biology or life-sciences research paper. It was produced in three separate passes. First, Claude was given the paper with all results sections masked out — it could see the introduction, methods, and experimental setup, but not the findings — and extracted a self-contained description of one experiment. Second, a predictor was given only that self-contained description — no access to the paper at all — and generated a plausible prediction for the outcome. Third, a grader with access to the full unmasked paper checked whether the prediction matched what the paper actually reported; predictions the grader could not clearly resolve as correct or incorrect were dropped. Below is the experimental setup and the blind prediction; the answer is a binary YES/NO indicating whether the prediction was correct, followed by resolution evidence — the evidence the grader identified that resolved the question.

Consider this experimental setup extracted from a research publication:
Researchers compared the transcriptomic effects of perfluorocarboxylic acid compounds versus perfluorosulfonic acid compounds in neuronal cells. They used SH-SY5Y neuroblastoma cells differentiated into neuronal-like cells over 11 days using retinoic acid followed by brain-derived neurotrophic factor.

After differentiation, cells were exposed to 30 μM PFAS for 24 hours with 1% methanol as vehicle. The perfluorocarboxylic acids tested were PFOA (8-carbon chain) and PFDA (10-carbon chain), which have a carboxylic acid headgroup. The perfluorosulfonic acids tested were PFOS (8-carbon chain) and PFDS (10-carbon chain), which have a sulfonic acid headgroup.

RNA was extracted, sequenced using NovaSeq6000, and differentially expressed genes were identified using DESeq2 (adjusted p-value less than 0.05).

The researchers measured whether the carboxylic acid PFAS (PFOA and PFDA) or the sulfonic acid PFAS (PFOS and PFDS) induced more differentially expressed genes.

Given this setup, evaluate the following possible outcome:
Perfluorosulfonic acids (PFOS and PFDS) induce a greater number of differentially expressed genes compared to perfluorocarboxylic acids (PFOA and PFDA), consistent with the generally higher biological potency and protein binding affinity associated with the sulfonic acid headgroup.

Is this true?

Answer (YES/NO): NO